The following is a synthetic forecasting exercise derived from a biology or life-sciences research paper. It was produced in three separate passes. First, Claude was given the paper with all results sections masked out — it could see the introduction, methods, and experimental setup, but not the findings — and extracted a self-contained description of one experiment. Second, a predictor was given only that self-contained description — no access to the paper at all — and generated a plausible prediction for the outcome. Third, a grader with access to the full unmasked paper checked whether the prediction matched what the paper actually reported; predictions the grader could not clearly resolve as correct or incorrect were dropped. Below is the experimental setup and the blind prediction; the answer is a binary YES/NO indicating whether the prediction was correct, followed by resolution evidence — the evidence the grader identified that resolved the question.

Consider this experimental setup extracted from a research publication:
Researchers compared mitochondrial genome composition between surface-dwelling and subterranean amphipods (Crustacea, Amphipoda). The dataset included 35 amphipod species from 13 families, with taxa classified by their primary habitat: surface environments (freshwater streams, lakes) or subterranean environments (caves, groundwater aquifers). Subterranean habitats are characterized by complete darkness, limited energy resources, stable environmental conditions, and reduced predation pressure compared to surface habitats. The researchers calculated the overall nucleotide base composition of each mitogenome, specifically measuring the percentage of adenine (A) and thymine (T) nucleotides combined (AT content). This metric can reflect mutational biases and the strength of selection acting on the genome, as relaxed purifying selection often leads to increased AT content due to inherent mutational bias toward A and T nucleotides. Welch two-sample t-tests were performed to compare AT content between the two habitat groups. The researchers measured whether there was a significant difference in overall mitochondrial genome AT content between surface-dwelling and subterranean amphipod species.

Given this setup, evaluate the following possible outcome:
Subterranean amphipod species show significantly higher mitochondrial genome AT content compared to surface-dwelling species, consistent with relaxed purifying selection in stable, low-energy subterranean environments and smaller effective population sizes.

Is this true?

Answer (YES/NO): NO